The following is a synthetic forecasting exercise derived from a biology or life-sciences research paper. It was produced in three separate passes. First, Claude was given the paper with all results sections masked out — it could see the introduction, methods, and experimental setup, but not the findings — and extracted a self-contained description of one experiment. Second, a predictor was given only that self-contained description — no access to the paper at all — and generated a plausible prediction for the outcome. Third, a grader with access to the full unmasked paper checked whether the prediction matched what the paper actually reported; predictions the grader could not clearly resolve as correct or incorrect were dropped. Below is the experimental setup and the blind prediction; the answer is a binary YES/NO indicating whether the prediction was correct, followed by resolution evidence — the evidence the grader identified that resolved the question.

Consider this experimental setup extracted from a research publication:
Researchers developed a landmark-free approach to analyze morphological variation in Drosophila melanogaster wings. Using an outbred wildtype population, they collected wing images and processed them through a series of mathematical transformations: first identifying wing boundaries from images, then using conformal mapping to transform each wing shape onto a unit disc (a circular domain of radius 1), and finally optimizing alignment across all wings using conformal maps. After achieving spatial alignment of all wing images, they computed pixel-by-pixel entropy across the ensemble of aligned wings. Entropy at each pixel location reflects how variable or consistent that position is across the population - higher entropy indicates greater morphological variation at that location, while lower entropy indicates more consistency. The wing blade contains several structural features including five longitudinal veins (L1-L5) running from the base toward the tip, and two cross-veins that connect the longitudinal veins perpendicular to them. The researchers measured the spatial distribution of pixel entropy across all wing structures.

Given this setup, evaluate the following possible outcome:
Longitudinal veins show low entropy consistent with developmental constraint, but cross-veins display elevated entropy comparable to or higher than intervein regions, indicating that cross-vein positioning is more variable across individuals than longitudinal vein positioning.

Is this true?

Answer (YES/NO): NO